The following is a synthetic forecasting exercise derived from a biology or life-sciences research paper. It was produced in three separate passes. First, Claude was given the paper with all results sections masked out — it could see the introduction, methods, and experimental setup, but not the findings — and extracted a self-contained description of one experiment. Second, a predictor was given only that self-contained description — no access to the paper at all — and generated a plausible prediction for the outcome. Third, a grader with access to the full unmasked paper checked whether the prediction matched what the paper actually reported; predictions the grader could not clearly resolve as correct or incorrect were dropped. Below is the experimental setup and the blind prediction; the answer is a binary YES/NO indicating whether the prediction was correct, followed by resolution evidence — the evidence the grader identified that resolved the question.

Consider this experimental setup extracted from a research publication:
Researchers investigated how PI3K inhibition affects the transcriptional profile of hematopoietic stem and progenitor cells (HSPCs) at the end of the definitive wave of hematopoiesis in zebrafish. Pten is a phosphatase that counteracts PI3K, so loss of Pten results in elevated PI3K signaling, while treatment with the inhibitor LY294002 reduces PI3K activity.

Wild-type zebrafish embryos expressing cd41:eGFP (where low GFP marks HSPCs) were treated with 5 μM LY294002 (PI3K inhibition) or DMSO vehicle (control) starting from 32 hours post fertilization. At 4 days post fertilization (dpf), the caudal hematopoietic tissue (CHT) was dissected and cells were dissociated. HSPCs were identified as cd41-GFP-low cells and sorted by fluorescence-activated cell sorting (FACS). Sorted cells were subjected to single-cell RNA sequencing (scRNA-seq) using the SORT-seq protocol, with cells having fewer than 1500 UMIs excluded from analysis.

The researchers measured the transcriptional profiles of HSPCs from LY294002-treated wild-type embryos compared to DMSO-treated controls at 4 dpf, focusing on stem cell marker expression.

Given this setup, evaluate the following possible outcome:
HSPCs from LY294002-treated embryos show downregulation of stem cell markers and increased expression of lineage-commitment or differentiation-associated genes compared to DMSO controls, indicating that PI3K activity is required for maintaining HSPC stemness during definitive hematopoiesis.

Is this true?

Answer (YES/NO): NO